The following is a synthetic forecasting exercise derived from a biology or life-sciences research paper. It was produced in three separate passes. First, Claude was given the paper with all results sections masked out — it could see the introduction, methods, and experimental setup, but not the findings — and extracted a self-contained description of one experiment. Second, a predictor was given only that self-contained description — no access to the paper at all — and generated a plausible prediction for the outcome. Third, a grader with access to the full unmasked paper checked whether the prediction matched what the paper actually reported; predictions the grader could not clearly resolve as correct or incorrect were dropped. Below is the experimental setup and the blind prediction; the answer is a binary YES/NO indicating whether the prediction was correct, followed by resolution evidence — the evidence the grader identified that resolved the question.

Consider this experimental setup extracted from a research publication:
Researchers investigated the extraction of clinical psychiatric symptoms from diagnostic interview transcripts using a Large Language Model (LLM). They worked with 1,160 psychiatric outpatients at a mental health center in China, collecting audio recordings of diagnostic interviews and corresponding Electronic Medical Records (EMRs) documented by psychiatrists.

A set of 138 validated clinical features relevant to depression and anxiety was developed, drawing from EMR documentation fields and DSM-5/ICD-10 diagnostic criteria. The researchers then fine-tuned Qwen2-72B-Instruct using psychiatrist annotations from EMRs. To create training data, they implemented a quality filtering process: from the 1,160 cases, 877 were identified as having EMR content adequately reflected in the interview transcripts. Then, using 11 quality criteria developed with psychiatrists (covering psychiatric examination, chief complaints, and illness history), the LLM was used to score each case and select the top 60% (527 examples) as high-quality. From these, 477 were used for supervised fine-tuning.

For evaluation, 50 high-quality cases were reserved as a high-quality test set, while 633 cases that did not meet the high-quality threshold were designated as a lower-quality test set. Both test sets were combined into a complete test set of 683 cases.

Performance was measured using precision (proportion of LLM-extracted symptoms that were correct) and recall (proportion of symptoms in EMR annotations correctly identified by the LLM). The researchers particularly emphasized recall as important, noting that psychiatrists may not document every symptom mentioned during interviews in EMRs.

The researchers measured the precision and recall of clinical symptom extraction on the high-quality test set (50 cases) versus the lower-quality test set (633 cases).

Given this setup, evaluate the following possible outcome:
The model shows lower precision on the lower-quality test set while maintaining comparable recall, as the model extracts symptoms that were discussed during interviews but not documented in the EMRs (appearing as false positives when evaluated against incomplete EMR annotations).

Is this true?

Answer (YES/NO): NO